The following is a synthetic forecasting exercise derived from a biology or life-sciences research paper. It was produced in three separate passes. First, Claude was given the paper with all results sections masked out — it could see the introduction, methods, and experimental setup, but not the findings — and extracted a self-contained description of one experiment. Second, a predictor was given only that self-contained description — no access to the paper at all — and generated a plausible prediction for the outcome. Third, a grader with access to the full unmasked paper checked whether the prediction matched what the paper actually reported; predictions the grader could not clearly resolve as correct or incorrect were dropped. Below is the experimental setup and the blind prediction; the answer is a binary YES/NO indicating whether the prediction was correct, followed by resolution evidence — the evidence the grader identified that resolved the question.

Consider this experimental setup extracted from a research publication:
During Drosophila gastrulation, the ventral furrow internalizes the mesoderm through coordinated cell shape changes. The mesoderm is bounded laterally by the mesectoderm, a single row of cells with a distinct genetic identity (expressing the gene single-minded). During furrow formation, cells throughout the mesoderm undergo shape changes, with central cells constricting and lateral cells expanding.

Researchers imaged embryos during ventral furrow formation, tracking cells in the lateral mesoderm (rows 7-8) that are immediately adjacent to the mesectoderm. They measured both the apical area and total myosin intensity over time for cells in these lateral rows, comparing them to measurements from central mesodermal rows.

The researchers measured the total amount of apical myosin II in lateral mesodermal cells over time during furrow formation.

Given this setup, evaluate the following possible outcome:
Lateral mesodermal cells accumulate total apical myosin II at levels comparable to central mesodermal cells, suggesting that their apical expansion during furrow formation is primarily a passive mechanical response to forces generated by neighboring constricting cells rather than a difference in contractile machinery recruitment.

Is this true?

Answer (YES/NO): YES